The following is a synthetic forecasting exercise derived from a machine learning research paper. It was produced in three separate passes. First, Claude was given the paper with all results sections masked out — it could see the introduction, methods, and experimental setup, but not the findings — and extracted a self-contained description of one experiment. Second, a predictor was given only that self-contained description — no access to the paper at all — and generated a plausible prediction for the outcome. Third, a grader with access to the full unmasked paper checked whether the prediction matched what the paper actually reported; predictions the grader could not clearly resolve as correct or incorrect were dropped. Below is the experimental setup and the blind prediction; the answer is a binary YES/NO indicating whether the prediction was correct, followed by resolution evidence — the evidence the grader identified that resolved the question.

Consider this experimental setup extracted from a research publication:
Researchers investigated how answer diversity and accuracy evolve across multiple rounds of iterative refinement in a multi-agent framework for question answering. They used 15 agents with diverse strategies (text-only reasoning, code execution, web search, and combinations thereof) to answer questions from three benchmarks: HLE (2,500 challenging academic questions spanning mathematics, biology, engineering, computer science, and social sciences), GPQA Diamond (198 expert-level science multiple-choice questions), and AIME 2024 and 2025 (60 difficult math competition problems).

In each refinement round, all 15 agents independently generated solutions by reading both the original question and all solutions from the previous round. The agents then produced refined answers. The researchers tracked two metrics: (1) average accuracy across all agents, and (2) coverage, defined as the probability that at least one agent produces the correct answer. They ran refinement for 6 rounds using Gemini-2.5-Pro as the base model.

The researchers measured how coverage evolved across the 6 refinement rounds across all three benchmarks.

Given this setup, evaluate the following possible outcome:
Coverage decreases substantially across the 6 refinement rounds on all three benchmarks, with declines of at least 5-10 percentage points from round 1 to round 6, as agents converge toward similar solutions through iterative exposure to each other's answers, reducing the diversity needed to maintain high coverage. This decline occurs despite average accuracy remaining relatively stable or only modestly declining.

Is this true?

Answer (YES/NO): NO